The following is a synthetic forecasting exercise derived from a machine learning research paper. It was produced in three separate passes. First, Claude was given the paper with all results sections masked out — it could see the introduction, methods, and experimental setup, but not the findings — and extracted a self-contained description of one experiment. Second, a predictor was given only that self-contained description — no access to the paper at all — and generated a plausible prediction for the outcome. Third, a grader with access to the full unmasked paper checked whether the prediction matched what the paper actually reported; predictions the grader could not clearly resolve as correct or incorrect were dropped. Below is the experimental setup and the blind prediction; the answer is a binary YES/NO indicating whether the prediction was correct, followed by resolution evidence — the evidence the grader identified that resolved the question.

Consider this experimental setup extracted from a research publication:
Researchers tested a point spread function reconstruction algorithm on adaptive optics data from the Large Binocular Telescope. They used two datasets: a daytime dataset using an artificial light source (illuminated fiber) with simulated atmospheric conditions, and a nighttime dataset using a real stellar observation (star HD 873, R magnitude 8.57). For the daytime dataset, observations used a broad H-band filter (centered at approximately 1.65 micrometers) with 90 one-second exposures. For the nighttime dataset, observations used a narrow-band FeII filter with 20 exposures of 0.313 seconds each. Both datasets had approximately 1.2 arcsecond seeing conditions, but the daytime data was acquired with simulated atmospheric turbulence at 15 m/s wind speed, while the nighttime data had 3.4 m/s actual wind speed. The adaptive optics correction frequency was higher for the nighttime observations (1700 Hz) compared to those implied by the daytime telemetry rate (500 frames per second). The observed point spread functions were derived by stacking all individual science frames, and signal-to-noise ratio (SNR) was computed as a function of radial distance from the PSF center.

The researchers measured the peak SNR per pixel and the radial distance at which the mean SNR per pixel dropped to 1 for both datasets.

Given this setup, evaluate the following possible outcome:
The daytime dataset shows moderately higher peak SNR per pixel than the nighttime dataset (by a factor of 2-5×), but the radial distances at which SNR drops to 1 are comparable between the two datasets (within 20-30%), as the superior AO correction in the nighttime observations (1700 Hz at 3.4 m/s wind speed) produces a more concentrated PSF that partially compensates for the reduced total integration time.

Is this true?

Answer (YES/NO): NO